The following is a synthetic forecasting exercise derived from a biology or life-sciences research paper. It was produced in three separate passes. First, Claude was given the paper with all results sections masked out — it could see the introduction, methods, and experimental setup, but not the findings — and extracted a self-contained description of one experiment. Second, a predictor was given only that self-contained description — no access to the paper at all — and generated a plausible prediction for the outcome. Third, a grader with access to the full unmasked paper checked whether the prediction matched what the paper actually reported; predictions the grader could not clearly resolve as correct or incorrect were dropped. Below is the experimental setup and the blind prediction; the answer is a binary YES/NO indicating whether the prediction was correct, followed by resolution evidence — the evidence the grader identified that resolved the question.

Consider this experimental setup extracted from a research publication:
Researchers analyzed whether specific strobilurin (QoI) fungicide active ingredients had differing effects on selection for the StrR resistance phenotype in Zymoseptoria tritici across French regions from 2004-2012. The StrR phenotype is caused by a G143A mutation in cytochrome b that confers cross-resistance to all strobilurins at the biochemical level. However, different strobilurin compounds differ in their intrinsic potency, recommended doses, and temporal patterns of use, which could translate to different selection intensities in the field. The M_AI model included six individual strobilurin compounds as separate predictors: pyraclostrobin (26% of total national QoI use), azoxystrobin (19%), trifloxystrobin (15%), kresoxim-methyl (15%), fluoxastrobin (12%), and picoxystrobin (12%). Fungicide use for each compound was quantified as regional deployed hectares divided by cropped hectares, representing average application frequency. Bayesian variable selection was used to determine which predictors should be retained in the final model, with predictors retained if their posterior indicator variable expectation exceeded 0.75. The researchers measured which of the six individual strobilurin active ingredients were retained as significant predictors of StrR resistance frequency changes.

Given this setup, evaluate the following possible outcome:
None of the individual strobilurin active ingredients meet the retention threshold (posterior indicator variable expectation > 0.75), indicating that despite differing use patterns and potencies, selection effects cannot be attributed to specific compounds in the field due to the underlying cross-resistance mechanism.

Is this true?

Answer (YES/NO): NO